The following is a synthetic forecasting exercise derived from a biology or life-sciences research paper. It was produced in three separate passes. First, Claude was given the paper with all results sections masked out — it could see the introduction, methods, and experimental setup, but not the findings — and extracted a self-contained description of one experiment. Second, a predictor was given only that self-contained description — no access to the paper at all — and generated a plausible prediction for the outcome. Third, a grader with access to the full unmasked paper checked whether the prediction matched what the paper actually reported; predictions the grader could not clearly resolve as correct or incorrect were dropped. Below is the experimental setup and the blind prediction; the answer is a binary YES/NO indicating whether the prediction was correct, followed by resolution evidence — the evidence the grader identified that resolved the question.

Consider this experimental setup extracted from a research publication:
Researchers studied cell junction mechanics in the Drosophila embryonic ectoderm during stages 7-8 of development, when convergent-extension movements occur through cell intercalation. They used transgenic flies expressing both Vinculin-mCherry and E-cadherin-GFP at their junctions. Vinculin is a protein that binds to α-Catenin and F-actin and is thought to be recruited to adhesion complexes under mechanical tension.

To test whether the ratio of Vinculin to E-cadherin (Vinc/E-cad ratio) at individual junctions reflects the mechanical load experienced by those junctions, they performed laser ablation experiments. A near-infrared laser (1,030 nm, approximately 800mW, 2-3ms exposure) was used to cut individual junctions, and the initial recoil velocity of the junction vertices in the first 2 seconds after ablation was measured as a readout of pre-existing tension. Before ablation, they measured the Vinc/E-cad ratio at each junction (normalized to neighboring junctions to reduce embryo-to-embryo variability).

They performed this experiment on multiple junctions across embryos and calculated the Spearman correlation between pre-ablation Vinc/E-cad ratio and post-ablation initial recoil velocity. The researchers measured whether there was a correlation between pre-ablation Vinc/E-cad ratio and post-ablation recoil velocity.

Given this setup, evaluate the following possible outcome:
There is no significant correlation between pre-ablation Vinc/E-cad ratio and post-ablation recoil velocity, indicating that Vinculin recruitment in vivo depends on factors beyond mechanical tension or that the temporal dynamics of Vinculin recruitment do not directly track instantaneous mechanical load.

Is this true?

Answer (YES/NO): NO